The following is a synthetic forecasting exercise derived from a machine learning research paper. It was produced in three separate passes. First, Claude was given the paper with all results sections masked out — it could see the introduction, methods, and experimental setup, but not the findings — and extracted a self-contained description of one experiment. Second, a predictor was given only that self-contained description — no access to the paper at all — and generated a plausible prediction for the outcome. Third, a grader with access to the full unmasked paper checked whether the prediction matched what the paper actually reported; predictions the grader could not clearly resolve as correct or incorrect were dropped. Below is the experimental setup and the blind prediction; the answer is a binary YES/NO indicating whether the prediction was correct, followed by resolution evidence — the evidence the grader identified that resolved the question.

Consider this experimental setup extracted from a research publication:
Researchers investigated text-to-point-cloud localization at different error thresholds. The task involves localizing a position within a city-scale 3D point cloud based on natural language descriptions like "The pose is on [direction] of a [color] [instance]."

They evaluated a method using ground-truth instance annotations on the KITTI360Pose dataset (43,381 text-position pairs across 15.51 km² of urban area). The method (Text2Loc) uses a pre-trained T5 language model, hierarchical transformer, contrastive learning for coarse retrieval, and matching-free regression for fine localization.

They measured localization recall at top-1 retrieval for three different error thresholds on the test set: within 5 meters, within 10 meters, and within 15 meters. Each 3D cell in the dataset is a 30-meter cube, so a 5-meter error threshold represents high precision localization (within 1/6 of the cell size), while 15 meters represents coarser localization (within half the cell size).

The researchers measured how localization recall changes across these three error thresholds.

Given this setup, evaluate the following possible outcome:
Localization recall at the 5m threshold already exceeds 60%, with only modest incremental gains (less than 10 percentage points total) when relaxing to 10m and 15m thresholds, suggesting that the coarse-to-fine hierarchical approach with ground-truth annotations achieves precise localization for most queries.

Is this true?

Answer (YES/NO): NO